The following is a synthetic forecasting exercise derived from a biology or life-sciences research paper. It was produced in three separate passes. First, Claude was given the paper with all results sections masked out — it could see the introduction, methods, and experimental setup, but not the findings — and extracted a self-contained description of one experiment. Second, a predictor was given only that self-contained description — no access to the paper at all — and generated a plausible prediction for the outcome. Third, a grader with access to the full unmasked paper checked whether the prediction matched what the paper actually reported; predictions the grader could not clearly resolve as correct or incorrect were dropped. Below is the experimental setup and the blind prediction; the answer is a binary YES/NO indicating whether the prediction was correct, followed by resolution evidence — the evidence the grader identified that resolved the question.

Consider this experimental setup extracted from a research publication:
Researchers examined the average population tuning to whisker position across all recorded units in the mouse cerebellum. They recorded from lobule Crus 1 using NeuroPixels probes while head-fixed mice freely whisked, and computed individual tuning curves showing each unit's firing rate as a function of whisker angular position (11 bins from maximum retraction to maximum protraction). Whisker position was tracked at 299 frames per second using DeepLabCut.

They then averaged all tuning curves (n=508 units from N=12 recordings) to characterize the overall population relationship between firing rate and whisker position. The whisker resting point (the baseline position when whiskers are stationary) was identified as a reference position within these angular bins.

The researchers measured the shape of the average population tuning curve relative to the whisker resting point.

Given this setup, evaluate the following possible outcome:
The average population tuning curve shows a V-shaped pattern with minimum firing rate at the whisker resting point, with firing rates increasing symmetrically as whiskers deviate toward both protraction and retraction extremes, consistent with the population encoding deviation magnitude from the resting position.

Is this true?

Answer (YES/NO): YES